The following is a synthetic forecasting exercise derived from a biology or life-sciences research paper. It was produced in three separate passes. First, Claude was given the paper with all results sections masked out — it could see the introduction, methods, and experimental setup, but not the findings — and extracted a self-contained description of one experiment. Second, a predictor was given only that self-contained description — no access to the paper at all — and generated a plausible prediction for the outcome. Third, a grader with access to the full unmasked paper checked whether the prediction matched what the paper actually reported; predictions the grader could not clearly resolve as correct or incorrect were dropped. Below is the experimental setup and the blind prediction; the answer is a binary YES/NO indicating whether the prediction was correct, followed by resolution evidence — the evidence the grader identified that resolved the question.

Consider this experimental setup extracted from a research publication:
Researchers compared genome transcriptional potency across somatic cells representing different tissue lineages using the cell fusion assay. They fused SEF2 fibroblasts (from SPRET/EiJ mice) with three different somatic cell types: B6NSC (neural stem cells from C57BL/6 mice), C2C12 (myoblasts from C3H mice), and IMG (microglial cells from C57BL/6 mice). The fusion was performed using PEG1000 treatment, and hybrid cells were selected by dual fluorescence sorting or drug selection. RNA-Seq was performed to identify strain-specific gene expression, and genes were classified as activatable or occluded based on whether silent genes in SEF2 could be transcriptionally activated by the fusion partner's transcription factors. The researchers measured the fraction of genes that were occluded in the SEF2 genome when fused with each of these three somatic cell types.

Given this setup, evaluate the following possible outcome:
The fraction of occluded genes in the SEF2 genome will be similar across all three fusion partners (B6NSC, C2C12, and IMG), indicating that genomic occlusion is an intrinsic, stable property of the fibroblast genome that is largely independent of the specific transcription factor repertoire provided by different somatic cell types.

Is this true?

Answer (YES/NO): YES